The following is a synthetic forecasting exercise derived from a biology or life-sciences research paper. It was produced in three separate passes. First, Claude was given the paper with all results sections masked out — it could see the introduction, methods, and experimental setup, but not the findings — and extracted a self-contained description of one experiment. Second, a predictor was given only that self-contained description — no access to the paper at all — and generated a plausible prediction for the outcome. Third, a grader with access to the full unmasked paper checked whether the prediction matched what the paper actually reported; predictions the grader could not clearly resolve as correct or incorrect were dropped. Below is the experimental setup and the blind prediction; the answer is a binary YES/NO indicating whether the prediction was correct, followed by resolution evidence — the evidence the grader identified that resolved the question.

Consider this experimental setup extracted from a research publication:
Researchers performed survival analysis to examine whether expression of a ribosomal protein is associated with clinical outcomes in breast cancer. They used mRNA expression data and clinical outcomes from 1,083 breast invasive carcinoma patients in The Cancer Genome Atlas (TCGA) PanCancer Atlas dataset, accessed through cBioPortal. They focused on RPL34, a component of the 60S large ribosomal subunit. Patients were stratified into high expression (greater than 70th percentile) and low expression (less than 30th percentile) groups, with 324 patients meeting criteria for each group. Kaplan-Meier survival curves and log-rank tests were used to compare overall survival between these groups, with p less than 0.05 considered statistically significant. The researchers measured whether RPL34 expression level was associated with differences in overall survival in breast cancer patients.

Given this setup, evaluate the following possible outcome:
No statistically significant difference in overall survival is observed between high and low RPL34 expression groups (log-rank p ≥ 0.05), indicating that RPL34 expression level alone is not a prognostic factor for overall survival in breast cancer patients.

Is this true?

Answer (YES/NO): NO